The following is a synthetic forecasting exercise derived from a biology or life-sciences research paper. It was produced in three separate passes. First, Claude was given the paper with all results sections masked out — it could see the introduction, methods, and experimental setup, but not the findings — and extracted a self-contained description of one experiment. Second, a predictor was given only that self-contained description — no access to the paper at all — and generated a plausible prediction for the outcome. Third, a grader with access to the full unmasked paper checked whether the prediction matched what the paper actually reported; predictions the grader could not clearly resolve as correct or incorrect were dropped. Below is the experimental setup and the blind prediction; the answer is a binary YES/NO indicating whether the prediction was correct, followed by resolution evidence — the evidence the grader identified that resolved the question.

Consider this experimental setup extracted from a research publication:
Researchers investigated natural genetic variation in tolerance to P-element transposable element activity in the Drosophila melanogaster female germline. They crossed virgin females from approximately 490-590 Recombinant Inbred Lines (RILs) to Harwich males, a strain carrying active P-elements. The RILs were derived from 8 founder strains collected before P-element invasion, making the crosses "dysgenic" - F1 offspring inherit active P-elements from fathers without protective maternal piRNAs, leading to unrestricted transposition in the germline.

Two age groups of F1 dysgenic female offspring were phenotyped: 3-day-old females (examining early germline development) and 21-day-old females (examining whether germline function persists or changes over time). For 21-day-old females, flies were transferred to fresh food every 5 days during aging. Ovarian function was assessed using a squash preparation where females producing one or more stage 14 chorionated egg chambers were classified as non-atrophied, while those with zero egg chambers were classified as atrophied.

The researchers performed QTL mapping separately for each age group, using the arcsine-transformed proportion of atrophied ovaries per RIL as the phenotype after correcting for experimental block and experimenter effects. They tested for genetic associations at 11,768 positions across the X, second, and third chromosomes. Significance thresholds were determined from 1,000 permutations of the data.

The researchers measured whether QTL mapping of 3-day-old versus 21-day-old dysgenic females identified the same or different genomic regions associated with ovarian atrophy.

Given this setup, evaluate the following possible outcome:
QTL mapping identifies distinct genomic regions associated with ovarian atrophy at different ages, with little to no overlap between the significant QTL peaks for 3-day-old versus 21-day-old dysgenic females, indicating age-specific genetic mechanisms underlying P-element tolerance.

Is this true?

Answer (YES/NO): NO